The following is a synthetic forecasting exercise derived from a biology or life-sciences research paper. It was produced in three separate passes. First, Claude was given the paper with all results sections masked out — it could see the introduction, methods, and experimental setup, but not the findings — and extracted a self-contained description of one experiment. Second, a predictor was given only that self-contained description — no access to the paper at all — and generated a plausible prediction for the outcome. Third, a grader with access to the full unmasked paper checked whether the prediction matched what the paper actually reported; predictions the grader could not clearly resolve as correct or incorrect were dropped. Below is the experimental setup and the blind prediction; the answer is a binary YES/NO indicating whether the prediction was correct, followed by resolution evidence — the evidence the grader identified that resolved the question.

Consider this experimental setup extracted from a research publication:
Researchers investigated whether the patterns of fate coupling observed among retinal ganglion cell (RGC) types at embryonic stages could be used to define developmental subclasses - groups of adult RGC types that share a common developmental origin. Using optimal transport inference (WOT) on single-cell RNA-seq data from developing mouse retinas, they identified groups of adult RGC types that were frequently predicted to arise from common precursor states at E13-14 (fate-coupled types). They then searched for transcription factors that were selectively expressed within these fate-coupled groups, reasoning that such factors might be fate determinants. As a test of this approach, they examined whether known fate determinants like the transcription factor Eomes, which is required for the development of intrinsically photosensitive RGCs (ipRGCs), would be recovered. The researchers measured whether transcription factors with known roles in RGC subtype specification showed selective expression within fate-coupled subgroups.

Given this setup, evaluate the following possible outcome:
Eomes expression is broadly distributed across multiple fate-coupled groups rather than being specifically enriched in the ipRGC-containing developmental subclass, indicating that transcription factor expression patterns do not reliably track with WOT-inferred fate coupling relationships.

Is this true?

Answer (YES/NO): NO